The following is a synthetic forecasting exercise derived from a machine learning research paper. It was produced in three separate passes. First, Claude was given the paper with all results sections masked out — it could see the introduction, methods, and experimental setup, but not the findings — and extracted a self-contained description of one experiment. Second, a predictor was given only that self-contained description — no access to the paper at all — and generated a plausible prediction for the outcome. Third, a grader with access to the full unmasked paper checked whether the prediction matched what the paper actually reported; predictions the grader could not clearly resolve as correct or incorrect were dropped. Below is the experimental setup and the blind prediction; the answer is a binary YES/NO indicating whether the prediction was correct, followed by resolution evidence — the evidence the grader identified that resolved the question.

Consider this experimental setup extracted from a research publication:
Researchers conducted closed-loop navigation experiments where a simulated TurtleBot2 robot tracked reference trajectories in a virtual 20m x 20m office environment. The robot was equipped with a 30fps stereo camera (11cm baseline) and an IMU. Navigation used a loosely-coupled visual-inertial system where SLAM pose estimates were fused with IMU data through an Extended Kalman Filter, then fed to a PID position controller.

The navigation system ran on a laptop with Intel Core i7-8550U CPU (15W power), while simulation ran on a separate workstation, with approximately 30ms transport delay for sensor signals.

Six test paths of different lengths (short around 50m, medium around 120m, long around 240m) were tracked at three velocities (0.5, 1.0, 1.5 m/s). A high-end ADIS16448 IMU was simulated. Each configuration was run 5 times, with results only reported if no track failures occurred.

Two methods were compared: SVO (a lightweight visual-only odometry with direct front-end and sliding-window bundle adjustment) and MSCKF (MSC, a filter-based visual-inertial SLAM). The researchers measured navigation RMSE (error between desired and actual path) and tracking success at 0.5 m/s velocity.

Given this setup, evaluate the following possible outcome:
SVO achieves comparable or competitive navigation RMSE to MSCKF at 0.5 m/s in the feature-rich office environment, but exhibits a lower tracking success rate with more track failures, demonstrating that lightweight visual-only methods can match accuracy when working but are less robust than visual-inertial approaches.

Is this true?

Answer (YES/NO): NO